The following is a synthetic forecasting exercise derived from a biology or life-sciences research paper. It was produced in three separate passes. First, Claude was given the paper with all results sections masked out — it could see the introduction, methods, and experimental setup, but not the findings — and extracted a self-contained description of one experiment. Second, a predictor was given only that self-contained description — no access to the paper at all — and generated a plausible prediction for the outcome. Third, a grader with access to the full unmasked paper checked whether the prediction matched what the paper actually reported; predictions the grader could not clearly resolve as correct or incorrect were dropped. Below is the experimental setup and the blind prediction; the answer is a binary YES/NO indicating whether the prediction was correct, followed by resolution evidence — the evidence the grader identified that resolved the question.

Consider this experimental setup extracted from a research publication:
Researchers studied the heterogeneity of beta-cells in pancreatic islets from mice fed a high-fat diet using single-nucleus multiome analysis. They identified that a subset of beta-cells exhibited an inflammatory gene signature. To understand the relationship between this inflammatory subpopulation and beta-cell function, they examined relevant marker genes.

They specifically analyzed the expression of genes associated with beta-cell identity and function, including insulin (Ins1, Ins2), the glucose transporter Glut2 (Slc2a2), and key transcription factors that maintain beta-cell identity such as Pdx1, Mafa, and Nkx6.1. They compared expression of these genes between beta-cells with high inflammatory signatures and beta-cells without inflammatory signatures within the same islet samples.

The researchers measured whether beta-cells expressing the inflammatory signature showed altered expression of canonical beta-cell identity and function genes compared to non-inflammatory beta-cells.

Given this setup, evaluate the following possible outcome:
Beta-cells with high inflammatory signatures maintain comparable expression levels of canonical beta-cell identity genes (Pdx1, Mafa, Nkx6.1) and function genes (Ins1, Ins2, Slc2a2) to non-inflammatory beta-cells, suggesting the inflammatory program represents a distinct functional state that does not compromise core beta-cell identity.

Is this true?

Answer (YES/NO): NO